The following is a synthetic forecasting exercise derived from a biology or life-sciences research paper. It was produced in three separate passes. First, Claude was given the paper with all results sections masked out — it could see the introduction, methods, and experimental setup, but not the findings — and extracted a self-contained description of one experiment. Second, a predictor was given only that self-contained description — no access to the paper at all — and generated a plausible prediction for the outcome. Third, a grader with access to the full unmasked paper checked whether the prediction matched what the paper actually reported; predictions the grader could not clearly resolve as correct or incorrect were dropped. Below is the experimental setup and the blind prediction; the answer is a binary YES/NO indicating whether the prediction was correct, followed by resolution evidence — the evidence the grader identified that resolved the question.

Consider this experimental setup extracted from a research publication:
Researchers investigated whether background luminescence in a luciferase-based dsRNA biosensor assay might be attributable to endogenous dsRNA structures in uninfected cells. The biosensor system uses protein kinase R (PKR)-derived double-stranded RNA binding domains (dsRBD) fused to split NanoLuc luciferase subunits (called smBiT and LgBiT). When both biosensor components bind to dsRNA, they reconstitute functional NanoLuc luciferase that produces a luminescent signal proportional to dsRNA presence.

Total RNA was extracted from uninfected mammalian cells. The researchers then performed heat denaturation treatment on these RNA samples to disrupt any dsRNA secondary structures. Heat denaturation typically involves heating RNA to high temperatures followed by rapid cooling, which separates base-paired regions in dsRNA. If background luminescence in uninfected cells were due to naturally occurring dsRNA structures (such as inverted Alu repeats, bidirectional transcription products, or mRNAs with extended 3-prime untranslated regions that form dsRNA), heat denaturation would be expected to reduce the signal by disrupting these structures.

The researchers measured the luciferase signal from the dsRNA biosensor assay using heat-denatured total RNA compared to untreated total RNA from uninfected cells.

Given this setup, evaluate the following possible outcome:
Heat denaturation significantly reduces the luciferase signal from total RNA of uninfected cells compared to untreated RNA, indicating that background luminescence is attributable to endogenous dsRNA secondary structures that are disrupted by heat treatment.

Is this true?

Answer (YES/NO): NO